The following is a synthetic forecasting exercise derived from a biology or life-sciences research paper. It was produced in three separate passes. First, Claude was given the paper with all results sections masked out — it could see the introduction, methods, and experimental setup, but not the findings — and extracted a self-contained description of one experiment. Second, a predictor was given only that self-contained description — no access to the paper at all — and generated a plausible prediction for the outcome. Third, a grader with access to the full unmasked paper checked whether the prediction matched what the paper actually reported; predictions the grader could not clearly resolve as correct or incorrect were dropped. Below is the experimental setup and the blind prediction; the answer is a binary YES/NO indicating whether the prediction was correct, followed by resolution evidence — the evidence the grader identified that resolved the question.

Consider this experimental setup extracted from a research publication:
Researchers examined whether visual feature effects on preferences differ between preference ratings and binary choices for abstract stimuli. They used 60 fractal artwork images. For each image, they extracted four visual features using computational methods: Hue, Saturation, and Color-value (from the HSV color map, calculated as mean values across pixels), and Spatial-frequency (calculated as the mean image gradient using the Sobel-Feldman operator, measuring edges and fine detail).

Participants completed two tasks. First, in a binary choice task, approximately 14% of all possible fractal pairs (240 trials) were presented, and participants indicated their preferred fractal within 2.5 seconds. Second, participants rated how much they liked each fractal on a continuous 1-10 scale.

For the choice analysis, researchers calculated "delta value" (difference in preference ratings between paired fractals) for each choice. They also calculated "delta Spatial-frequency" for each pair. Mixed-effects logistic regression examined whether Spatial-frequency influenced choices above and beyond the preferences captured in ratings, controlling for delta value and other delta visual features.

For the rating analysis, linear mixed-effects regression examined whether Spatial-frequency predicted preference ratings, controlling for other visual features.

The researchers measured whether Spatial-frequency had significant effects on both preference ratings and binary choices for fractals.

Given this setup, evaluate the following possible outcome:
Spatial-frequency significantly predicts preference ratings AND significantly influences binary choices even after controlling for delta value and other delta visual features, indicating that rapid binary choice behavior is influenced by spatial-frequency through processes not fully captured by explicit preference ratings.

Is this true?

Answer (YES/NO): YES